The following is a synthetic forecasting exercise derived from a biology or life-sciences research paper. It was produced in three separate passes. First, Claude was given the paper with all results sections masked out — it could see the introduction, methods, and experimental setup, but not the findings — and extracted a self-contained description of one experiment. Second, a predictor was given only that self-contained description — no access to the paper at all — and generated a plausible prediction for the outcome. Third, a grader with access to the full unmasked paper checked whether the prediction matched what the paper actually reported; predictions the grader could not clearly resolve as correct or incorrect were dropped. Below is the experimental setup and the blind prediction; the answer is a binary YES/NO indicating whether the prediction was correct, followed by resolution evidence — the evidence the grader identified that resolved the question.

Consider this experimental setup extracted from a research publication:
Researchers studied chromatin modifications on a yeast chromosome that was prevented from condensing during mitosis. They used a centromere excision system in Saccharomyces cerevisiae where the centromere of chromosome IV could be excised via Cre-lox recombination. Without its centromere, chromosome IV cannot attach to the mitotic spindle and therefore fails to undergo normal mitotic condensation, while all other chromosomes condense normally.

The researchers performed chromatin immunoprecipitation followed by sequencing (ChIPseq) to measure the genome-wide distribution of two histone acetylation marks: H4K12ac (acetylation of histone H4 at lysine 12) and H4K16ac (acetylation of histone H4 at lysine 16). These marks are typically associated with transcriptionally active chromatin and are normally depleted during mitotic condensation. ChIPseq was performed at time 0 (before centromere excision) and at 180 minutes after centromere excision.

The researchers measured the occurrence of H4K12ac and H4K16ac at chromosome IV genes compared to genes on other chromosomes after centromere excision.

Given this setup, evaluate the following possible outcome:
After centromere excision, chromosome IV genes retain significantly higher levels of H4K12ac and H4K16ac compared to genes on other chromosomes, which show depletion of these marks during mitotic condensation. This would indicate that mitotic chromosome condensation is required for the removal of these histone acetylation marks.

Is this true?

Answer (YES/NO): YES